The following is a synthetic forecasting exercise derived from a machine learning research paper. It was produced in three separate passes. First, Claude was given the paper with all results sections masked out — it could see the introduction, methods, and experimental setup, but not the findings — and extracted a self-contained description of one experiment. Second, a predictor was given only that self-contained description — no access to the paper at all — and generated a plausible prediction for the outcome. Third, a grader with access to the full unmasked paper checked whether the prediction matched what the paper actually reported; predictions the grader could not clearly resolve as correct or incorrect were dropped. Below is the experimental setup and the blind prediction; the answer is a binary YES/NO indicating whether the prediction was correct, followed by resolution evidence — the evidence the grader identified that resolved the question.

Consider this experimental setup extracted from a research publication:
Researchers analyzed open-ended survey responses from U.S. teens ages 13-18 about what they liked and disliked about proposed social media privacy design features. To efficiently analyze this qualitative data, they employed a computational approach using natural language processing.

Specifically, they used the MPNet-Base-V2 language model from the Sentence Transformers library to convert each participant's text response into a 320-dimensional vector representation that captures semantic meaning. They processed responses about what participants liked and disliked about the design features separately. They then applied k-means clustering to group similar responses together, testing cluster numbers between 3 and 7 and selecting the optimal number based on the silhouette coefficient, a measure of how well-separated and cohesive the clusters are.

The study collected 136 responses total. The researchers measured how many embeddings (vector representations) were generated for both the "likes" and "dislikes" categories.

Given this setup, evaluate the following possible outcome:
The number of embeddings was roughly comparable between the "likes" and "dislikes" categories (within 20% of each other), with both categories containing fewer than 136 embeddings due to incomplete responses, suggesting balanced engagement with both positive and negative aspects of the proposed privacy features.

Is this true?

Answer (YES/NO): NO